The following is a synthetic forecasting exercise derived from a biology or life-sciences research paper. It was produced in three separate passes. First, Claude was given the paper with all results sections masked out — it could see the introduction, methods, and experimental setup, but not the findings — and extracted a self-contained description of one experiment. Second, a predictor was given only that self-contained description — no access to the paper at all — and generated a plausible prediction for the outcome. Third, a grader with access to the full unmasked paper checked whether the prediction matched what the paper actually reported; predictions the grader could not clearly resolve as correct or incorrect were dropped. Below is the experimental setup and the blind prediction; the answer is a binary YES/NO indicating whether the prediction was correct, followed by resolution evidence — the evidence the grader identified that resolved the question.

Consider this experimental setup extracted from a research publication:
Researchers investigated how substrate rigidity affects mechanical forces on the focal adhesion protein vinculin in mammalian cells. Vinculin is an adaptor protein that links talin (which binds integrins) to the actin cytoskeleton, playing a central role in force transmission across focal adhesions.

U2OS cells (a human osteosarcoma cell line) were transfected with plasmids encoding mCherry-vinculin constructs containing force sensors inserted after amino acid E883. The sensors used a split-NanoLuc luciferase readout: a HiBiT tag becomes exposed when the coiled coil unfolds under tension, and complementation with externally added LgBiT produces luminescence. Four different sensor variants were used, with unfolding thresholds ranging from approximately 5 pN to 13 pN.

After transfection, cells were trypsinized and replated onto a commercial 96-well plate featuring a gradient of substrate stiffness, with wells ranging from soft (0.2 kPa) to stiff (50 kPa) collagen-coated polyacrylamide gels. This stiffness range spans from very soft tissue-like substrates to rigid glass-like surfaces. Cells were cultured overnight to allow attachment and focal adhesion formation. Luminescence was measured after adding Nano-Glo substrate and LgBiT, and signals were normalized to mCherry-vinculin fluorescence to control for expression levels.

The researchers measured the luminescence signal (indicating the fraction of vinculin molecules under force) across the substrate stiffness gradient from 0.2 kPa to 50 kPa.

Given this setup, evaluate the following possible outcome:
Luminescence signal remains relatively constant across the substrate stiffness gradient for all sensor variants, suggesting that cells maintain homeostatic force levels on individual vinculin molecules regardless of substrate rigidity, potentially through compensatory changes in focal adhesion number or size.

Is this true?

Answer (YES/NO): YES